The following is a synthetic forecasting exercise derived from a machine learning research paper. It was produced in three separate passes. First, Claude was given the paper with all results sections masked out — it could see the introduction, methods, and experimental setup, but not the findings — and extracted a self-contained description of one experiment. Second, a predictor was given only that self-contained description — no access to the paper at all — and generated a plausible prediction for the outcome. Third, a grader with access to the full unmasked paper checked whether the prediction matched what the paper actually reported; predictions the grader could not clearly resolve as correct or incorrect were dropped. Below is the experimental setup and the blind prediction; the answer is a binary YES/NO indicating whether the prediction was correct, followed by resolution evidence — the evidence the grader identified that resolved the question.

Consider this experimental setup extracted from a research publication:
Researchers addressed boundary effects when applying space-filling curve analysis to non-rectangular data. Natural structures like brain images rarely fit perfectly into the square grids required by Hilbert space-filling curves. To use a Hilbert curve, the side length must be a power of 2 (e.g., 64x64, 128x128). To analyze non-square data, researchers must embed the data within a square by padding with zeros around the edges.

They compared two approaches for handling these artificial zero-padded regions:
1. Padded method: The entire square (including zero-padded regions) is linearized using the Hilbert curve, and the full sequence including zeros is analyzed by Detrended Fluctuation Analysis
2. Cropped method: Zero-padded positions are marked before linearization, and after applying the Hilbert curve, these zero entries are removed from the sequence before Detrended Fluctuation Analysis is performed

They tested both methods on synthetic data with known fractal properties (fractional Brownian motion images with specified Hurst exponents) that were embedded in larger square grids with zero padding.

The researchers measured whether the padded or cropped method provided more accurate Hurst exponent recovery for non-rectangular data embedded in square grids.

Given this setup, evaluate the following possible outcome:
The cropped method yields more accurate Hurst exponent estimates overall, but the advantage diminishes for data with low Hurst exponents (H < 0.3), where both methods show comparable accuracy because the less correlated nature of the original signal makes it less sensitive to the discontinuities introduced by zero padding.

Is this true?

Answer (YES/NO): NO